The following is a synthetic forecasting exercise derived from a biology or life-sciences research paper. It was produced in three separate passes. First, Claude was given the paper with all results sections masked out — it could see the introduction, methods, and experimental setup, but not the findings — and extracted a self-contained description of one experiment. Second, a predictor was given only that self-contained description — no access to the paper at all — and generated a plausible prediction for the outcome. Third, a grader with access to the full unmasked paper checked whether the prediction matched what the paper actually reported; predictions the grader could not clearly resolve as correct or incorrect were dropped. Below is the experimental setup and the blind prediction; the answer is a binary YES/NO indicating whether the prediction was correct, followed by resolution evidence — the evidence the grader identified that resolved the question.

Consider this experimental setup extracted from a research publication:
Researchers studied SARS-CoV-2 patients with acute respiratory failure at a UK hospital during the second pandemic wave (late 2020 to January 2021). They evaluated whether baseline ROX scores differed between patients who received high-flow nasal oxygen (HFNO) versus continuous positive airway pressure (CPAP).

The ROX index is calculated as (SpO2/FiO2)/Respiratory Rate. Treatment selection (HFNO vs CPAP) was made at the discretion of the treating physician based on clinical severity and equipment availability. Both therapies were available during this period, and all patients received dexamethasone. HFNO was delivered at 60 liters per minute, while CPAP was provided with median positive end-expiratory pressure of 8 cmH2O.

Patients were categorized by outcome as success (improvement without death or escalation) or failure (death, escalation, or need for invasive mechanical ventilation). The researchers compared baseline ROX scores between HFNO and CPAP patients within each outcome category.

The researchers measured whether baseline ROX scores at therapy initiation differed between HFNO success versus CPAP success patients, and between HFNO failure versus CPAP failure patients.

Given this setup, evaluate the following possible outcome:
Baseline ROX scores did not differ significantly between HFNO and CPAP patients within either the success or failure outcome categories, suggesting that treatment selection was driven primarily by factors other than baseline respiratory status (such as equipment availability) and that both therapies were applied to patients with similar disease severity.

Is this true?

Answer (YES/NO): YES